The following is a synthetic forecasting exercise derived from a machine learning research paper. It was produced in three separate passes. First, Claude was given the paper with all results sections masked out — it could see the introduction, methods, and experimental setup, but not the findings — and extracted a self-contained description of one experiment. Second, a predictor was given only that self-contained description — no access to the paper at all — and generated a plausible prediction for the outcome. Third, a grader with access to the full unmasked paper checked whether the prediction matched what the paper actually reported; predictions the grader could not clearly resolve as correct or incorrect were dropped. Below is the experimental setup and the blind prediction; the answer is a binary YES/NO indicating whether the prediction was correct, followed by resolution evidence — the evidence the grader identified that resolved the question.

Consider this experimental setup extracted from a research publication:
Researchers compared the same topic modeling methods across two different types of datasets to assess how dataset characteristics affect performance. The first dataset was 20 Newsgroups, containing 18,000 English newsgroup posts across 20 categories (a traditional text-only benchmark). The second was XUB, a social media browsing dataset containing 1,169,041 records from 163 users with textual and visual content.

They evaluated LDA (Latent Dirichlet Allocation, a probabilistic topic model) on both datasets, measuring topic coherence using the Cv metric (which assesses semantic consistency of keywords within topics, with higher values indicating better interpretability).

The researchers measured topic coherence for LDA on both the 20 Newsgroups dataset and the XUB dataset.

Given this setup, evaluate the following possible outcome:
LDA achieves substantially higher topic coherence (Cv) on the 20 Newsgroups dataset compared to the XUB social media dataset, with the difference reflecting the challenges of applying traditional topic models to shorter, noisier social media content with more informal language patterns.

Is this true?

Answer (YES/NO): YES